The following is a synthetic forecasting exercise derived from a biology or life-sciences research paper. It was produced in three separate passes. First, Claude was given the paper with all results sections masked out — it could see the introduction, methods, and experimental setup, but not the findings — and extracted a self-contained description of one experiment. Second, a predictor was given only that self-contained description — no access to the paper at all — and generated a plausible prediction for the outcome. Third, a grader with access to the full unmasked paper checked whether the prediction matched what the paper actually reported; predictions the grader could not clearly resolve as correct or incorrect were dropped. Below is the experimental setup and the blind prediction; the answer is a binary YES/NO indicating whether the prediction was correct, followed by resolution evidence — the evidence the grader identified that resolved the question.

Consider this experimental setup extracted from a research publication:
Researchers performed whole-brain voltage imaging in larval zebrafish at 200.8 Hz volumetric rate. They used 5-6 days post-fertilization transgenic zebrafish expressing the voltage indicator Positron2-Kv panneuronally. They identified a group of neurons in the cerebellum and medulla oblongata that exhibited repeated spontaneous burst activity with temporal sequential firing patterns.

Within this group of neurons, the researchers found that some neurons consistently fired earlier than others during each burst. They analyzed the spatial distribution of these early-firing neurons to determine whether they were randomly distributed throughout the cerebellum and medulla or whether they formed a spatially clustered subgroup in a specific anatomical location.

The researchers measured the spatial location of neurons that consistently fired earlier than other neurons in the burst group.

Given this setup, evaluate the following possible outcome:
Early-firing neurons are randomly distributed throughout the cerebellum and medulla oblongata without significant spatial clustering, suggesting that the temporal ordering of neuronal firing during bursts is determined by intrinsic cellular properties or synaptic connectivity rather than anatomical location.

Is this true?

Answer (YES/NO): NO